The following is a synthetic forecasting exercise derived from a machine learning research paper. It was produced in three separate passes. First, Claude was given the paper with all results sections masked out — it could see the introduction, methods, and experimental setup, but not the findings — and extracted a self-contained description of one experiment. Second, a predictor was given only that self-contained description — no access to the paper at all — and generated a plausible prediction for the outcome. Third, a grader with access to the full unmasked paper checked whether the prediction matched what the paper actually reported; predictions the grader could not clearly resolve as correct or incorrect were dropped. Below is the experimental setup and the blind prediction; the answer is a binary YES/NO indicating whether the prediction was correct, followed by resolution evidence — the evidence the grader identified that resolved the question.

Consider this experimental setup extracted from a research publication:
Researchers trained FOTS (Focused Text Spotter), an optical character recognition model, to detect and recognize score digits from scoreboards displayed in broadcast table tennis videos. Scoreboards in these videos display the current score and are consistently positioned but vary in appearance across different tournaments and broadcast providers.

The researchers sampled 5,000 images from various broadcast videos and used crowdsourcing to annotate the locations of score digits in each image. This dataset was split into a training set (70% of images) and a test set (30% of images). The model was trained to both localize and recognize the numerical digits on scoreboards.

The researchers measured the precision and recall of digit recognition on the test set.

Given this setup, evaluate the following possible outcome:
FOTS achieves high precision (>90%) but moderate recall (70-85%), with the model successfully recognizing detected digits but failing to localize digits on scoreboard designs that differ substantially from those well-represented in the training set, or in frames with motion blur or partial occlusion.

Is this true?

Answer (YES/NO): NO